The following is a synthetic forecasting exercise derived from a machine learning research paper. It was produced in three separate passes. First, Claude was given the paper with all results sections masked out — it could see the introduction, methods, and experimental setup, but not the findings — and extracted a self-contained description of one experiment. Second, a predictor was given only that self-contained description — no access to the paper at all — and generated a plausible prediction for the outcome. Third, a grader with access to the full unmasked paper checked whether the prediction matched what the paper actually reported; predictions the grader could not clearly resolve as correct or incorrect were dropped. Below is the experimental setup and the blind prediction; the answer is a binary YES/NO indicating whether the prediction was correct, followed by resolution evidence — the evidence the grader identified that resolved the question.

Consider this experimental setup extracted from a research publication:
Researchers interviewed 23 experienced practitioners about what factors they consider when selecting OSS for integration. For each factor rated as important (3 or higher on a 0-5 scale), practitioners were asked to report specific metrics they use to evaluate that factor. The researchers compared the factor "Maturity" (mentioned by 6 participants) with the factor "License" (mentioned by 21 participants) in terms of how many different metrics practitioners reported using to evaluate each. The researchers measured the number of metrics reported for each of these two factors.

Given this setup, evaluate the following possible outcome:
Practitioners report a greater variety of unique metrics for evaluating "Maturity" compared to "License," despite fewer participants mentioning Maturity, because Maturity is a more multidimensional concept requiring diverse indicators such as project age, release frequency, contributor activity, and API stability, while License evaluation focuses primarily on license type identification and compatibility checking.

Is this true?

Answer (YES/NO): YES